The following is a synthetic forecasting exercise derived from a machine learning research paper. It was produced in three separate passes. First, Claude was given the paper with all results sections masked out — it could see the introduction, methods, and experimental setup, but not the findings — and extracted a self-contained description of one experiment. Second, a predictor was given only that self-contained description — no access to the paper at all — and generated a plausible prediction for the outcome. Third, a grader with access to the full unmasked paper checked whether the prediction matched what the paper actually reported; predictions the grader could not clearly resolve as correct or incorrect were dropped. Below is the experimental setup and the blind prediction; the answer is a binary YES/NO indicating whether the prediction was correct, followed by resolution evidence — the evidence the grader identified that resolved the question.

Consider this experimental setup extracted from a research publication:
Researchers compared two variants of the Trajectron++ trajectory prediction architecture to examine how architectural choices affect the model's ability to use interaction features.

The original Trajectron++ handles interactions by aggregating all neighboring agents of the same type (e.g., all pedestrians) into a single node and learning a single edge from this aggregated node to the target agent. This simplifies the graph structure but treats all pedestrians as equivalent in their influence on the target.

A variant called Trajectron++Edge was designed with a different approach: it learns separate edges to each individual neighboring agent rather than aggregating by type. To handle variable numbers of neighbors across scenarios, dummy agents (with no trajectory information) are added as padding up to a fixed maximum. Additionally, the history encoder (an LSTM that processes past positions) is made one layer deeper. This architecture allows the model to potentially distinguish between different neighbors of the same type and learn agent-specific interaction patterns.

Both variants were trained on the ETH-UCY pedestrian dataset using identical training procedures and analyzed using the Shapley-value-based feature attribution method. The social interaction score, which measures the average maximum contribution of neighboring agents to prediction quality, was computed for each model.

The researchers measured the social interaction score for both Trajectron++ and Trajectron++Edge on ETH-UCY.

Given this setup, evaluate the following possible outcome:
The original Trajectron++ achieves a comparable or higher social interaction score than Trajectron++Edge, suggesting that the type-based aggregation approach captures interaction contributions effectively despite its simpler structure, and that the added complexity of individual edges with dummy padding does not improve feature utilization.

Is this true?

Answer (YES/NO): NO